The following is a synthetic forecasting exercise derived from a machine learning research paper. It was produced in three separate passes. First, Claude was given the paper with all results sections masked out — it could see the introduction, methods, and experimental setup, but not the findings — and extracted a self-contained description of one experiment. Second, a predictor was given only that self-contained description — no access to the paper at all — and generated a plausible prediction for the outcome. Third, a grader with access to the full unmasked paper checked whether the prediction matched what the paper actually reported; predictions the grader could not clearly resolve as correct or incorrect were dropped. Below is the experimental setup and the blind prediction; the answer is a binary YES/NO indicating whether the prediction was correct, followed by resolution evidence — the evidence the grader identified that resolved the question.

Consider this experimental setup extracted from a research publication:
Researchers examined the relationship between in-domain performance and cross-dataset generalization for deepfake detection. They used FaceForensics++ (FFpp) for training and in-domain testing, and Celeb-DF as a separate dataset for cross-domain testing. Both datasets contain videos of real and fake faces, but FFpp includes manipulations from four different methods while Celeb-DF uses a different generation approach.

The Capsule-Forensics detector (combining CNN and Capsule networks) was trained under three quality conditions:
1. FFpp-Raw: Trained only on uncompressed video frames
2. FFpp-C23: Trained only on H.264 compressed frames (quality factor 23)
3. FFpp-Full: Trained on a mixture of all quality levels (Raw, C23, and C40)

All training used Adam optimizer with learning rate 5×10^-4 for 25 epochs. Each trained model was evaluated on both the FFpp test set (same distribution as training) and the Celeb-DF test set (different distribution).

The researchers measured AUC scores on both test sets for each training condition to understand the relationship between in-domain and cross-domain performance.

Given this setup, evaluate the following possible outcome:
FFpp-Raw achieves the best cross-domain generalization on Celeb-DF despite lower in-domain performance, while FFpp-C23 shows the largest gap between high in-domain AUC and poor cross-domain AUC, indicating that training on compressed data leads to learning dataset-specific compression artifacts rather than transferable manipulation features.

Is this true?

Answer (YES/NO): NO